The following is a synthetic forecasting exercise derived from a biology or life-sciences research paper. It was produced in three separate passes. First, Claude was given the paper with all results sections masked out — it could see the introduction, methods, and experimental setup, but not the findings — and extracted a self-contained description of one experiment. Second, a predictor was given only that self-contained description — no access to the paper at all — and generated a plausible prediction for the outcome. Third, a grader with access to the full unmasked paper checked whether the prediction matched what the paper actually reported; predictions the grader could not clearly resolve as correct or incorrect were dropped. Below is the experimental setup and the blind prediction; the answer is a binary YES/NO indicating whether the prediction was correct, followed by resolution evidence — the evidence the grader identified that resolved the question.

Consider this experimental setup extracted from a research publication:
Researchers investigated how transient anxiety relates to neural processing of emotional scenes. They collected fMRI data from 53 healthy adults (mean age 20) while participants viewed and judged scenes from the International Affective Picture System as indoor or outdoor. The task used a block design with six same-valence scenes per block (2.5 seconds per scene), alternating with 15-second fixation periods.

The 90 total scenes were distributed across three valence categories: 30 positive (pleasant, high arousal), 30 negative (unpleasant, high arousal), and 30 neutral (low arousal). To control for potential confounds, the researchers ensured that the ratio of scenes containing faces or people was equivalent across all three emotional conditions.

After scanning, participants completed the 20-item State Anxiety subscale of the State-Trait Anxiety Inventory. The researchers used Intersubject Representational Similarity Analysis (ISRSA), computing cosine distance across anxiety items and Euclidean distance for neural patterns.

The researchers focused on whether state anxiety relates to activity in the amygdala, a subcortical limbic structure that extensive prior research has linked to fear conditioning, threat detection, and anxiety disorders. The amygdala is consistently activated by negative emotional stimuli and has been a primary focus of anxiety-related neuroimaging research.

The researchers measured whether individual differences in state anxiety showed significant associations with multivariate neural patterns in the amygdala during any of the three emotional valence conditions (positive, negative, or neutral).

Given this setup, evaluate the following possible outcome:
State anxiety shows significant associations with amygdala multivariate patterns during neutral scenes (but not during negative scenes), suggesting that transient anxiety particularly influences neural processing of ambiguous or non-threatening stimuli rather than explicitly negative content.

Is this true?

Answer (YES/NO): NO